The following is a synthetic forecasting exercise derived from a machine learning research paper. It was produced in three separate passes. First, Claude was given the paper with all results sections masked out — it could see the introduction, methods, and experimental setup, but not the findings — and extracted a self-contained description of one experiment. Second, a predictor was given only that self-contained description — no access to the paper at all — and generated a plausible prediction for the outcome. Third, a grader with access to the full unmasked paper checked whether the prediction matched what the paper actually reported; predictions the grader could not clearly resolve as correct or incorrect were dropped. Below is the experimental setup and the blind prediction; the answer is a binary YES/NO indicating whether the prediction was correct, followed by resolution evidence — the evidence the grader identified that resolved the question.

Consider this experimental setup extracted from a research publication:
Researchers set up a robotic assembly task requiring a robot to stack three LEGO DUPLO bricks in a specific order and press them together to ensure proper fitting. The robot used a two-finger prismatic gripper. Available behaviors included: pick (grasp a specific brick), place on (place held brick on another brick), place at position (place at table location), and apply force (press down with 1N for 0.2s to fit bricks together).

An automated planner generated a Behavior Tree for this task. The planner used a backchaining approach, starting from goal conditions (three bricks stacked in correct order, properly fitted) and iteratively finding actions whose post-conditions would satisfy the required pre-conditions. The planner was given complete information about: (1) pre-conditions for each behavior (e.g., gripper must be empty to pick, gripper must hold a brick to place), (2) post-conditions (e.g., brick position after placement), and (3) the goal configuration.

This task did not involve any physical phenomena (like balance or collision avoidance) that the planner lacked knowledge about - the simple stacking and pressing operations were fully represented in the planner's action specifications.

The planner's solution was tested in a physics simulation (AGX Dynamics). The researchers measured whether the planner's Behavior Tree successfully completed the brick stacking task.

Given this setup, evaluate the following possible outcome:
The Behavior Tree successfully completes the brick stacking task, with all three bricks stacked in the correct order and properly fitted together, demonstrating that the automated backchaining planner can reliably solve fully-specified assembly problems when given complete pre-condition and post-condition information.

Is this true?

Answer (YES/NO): YES